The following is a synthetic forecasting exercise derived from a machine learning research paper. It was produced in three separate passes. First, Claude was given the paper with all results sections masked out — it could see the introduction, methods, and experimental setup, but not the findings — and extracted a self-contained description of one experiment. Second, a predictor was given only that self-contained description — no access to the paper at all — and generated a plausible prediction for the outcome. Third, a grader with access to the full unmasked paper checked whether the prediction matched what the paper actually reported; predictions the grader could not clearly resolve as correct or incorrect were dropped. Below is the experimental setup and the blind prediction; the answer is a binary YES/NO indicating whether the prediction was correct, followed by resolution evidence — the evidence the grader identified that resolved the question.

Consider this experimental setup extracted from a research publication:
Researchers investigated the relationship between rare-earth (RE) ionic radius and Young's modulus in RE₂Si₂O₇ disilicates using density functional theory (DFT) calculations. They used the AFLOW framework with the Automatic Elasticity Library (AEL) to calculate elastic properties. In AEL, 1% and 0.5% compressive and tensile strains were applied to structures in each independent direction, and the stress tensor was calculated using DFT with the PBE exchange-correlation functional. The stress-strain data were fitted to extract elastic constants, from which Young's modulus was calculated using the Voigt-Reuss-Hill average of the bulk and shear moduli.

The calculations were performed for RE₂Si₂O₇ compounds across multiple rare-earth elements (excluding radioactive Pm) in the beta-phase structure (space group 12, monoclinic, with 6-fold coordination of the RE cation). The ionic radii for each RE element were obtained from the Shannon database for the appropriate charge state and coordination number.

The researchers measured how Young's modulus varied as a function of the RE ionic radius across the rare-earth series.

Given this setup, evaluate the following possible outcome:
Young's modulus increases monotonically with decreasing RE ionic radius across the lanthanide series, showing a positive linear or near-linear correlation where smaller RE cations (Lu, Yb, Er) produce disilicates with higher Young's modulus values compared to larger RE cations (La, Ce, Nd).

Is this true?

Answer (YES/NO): NO